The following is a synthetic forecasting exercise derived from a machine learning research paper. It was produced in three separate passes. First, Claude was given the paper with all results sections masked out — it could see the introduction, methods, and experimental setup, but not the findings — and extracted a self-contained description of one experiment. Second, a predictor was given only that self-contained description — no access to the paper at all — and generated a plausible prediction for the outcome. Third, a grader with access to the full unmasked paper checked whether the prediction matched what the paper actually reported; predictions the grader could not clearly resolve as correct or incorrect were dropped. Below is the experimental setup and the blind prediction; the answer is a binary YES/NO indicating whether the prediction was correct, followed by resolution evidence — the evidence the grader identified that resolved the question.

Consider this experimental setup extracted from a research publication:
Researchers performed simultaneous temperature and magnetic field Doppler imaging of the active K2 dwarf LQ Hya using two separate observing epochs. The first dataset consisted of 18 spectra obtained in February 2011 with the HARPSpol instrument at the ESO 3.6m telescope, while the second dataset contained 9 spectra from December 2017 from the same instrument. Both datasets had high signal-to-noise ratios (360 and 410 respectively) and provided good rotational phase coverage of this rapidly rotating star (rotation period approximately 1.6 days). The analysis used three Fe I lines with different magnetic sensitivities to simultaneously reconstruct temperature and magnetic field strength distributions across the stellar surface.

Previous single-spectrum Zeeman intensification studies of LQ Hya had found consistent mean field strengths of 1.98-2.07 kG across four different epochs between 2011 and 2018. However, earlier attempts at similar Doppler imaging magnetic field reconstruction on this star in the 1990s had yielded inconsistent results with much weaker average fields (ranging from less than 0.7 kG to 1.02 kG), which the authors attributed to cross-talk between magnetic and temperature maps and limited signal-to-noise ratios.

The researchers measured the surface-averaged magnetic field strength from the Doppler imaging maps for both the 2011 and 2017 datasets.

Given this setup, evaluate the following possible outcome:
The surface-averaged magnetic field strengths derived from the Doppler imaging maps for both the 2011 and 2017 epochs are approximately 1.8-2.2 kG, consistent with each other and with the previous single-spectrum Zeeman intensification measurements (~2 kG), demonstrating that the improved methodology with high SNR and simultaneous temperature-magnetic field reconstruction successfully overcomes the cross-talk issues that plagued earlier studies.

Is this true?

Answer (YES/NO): YES